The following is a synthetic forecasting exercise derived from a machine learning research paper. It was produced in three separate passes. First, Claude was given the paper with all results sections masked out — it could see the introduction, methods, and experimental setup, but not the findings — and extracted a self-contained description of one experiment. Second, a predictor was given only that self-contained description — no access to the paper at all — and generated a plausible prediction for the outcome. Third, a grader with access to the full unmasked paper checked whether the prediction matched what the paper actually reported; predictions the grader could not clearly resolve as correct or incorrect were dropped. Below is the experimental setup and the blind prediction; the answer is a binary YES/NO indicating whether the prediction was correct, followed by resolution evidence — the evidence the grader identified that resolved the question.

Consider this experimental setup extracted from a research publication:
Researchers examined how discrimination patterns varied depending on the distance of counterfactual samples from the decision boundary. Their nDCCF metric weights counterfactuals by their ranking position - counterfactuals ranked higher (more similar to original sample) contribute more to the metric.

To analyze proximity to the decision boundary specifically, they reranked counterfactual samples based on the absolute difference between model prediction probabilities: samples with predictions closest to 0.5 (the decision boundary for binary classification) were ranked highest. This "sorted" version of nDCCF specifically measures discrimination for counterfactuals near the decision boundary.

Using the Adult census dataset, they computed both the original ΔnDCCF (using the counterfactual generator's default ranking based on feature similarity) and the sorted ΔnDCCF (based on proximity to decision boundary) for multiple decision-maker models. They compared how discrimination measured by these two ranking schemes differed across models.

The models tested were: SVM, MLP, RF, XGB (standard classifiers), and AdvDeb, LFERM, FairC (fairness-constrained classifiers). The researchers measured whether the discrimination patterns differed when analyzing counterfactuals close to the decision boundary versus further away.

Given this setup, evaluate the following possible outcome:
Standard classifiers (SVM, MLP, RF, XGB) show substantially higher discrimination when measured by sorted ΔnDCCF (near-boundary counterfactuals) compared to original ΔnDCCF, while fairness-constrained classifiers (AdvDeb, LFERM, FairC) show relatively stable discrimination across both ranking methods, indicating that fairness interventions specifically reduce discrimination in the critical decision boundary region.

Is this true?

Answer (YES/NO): NO